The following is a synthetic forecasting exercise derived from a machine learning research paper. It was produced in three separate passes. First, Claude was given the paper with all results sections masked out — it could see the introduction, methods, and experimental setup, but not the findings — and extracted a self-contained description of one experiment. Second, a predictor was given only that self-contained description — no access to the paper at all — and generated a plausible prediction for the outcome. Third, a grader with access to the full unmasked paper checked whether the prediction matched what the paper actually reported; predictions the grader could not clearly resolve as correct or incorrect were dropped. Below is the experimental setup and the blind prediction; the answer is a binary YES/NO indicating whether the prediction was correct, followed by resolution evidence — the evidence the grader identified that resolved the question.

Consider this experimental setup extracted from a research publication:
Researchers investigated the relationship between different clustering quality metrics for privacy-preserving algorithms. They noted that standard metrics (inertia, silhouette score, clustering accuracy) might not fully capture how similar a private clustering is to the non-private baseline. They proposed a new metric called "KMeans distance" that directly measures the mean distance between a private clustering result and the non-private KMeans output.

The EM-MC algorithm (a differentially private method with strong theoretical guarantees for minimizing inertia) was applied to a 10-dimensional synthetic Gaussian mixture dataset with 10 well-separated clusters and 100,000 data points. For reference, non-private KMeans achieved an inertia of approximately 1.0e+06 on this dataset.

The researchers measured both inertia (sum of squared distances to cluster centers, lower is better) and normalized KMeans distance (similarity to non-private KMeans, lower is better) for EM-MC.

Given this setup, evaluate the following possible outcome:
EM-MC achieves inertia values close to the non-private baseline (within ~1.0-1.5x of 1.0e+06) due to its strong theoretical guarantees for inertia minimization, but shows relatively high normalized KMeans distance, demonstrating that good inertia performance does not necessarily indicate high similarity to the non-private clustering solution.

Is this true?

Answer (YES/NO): NO